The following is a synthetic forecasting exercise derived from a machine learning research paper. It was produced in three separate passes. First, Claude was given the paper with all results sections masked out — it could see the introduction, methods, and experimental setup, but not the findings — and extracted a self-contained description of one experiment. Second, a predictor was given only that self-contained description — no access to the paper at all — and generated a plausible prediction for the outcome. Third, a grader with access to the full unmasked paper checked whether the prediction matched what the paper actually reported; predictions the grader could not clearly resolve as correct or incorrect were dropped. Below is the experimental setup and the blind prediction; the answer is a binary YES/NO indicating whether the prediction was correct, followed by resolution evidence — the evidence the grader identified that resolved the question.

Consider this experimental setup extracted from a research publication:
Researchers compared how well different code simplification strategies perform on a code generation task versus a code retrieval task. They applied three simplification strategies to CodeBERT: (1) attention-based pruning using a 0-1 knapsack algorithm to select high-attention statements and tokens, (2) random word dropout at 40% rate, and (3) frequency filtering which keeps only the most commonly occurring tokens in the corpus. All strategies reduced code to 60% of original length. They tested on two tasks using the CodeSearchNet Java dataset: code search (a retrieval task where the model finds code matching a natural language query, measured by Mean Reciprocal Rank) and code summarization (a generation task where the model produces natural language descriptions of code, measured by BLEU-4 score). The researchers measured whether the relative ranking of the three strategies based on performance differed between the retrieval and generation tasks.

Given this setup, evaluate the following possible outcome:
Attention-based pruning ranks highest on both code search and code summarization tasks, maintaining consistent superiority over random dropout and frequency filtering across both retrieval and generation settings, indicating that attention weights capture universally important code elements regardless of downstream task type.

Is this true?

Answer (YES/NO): YES